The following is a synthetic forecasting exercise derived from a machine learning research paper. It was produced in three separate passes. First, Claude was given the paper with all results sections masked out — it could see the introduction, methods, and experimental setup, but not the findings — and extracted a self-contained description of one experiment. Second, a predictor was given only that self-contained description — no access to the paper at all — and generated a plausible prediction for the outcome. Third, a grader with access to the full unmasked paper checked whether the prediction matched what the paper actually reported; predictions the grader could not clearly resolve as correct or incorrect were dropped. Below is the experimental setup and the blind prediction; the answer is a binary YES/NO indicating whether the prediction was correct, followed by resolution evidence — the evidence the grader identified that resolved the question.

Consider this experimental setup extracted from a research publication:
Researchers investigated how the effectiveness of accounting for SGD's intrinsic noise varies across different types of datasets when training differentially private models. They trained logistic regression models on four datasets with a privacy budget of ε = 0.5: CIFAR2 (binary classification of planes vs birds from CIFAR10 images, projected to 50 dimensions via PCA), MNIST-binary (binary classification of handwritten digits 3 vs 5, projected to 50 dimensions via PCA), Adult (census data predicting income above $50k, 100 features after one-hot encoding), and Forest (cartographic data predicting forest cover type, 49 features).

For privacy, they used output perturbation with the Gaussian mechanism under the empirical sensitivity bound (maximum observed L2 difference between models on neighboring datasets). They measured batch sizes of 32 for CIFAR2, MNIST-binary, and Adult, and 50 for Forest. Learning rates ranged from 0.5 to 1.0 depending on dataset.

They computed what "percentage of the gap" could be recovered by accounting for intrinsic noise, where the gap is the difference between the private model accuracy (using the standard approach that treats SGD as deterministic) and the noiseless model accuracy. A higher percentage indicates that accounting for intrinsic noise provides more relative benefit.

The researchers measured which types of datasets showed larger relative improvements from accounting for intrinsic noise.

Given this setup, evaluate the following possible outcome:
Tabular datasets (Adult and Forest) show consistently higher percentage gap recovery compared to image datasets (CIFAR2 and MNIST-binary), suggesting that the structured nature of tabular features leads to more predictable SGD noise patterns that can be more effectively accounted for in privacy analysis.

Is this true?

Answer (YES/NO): YES